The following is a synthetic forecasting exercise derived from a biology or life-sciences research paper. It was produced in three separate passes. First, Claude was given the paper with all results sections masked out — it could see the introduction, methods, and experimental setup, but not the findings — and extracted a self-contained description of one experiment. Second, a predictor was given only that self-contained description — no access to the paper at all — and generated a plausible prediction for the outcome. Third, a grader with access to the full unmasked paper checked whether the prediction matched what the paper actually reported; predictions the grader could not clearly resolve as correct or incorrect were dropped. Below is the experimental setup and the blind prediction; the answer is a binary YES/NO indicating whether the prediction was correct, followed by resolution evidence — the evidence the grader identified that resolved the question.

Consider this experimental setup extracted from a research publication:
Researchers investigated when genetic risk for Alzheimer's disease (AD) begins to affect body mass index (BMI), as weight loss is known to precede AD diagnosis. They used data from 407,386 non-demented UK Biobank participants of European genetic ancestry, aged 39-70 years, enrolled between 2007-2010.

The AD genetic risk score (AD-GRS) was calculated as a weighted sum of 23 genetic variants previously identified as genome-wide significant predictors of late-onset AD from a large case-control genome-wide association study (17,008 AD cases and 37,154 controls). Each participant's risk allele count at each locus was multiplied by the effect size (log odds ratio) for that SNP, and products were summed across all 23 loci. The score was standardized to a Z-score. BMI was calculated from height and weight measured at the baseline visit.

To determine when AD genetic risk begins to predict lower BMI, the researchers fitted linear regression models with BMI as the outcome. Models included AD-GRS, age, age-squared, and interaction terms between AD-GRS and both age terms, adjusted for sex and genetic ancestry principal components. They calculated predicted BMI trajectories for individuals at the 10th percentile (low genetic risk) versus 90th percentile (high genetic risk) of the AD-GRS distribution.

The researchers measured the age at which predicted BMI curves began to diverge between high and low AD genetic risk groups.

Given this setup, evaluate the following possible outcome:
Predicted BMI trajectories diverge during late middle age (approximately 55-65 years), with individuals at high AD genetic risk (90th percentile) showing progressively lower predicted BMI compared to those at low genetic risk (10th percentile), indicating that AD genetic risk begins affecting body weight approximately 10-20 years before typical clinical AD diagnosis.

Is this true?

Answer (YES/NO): NO